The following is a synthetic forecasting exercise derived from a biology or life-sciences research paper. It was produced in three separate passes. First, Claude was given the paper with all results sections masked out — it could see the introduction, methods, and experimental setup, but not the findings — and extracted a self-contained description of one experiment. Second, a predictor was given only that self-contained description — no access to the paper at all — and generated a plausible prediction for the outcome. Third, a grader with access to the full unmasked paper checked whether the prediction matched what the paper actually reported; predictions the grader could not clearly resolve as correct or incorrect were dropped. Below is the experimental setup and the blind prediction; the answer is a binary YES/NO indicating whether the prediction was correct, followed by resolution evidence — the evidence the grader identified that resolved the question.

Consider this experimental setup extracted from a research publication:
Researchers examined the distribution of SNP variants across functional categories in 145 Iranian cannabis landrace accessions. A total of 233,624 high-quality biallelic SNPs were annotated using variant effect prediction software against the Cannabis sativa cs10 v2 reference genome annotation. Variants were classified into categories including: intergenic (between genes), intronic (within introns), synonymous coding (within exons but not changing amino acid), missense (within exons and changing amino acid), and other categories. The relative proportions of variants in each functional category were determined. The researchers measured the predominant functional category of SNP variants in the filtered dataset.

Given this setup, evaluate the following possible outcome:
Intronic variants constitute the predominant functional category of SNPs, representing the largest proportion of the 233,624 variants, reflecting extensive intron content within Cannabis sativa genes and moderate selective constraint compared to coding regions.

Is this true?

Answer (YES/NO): NO